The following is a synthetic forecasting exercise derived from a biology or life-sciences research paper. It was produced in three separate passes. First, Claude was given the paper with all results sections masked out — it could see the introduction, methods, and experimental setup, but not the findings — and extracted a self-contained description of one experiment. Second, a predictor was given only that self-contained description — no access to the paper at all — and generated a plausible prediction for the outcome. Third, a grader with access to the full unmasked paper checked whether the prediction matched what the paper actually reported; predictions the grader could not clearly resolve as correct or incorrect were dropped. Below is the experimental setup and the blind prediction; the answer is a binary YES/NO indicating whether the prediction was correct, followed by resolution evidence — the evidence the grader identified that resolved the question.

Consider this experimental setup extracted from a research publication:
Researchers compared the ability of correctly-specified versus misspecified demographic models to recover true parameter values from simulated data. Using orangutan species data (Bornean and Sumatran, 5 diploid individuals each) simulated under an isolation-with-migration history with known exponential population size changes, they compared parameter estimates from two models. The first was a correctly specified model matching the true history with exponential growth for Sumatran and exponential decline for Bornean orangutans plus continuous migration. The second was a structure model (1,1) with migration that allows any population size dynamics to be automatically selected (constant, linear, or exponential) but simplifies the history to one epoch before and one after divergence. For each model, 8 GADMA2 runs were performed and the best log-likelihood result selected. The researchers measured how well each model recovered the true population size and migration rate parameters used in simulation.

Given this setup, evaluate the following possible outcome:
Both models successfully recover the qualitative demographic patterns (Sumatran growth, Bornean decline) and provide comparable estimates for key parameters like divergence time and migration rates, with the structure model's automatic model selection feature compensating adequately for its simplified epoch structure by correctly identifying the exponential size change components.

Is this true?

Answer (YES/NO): YES